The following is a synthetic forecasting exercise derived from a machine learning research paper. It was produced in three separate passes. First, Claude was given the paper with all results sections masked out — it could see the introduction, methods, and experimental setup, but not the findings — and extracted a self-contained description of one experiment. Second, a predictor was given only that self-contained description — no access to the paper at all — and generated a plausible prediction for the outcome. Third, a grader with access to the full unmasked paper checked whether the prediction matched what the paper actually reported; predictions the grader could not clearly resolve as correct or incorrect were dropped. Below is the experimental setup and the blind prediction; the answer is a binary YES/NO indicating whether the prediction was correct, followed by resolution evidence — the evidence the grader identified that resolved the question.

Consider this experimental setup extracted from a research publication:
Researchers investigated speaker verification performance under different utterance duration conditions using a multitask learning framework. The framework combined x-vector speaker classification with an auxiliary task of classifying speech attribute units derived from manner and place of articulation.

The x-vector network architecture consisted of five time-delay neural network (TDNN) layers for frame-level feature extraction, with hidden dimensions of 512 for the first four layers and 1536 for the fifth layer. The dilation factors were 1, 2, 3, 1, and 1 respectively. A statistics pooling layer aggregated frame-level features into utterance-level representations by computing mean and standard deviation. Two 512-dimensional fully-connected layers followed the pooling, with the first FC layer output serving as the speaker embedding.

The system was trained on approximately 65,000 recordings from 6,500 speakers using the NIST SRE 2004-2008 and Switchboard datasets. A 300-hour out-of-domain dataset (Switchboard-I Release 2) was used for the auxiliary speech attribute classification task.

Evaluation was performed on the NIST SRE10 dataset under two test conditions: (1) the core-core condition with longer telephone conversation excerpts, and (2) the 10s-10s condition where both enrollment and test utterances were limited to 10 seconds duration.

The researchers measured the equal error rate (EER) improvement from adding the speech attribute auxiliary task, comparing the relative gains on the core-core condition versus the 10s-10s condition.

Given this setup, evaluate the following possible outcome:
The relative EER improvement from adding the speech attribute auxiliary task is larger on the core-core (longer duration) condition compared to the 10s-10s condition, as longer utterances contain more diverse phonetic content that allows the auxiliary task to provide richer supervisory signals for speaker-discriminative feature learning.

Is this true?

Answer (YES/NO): NO